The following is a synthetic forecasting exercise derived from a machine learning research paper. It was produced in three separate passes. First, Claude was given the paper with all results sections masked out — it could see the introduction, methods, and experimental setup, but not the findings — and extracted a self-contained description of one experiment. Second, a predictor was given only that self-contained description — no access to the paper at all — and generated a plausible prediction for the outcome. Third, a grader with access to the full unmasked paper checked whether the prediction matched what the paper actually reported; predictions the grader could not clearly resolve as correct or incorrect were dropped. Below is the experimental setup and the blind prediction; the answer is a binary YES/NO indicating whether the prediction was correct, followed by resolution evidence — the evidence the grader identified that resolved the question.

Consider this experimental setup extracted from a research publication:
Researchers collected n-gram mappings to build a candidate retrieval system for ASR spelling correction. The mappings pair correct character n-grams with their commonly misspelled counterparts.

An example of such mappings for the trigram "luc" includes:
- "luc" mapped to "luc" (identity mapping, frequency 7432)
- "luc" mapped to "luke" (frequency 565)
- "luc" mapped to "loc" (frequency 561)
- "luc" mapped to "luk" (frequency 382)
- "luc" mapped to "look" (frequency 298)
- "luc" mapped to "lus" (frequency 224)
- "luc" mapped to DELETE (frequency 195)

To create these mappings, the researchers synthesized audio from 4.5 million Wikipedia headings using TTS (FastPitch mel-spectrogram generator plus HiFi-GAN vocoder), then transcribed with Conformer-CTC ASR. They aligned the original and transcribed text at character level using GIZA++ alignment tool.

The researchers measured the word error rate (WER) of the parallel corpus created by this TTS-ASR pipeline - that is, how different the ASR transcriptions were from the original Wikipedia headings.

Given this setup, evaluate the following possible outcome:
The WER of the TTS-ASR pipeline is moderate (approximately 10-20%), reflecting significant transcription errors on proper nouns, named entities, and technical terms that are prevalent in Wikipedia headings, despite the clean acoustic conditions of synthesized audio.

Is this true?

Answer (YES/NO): NO